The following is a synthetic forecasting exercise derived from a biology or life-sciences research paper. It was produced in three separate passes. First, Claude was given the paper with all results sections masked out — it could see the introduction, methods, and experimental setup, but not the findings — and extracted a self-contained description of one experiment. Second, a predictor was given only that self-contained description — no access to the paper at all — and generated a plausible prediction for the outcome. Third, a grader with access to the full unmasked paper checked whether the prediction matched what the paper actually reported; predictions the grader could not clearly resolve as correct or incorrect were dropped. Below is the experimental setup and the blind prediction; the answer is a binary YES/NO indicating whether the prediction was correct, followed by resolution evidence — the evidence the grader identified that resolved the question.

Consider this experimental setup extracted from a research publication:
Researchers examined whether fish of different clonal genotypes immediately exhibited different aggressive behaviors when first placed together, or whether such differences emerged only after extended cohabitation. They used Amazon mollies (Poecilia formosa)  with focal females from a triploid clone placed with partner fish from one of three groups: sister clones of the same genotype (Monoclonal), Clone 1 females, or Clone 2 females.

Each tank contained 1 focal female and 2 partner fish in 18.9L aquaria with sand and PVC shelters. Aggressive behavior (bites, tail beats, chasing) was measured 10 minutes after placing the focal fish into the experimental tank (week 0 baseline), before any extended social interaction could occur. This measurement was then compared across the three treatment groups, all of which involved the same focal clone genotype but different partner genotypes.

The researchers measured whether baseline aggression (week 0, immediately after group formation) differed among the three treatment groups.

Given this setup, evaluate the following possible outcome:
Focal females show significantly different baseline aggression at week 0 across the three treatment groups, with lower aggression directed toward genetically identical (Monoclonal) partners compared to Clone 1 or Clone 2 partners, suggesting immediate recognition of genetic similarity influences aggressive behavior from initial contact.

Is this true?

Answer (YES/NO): NO